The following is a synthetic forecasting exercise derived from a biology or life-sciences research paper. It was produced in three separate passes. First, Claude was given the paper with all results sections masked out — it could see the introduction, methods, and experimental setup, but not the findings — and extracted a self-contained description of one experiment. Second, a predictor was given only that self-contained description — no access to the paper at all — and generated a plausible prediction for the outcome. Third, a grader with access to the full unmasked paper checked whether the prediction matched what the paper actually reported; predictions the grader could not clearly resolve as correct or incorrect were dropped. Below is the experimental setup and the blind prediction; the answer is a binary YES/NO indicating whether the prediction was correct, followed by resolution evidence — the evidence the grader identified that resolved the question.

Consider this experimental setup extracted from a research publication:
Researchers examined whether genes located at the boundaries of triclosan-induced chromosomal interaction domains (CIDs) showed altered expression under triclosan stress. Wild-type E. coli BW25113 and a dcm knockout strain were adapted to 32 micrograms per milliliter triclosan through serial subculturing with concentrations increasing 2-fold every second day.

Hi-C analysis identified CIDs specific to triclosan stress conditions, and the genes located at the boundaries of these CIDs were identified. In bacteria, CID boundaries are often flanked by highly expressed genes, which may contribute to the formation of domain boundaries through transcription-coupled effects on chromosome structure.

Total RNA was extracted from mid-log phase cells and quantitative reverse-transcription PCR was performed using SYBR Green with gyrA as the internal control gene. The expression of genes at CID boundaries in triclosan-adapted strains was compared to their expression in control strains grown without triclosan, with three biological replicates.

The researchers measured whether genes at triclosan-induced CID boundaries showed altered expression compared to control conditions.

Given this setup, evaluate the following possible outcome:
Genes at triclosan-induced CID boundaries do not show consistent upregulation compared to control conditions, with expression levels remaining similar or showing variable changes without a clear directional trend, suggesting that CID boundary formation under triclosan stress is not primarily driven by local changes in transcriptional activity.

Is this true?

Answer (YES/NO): NO